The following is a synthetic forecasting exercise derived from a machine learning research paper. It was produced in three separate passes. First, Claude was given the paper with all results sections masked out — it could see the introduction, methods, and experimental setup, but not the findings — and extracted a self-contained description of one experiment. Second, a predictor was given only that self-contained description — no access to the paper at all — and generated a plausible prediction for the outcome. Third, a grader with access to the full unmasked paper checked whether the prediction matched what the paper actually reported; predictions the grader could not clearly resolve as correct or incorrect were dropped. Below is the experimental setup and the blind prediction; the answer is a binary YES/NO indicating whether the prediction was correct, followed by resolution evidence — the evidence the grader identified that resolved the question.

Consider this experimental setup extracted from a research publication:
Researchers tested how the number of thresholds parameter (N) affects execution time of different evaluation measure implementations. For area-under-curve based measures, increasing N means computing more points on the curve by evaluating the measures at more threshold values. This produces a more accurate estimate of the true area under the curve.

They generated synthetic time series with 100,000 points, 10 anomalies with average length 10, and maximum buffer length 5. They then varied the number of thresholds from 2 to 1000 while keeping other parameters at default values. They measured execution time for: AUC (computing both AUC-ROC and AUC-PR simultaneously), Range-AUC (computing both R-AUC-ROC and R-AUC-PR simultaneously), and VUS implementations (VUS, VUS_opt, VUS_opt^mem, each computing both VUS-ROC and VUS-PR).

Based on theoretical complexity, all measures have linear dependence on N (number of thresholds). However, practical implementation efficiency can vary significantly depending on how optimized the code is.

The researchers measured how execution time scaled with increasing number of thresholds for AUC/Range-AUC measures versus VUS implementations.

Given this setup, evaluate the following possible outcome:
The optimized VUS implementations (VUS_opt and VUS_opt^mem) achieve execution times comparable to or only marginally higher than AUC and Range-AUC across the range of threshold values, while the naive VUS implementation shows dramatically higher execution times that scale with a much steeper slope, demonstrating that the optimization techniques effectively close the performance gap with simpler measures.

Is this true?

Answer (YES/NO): NO